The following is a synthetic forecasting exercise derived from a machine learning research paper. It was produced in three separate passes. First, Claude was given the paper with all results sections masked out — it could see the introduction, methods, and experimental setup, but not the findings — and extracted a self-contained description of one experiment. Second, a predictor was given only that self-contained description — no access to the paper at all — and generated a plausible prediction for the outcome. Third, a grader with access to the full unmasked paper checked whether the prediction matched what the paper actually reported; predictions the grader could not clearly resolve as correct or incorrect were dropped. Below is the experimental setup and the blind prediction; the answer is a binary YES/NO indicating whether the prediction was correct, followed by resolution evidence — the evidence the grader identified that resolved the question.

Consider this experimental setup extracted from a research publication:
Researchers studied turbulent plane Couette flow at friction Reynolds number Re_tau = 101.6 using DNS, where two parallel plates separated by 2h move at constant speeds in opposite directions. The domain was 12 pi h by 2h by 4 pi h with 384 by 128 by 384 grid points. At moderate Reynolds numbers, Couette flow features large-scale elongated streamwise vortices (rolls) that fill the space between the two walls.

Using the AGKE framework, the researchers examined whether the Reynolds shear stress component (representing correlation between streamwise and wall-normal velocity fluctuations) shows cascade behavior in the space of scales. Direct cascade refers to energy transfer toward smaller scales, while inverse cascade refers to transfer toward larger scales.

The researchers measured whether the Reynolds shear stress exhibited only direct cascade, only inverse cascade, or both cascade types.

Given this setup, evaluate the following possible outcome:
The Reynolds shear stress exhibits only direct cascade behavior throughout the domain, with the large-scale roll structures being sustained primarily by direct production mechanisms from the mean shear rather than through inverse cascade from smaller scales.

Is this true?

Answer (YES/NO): NO